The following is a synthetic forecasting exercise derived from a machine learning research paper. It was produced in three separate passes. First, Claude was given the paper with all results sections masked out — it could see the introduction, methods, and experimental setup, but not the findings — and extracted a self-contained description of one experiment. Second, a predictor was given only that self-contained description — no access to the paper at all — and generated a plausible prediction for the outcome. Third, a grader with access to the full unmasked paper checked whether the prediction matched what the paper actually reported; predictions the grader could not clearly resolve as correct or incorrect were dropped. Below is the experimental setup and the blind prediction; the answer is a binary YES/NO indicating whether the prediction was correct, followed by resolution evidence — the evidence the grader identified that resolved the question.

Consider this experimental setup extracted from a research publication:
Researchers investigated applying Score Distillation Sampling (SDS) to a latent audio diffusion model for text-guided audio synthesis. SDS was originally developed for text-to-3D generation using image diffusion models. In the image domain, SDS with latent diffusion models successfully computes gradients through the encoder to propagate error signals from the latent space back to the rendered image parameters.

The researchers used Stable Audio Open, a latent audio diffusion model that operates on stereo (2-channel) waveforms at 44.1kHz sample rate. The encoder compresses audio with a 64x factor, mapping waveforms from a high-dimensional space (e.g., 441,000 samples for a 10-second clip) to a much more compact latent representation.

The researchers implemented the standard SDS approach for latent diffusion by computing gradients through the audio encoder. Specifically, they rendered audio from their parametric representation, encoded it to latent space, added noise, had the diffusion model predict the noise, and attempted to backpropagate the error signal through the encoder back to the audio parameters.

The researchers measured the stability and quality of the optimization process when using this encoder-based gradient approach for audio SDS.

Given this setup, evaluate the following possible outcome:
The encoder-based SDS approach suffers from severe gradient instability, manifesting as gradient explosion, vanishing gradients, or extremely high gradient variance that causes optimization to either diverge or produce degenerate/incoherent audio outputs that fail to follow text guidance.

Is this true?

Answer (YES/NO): NO